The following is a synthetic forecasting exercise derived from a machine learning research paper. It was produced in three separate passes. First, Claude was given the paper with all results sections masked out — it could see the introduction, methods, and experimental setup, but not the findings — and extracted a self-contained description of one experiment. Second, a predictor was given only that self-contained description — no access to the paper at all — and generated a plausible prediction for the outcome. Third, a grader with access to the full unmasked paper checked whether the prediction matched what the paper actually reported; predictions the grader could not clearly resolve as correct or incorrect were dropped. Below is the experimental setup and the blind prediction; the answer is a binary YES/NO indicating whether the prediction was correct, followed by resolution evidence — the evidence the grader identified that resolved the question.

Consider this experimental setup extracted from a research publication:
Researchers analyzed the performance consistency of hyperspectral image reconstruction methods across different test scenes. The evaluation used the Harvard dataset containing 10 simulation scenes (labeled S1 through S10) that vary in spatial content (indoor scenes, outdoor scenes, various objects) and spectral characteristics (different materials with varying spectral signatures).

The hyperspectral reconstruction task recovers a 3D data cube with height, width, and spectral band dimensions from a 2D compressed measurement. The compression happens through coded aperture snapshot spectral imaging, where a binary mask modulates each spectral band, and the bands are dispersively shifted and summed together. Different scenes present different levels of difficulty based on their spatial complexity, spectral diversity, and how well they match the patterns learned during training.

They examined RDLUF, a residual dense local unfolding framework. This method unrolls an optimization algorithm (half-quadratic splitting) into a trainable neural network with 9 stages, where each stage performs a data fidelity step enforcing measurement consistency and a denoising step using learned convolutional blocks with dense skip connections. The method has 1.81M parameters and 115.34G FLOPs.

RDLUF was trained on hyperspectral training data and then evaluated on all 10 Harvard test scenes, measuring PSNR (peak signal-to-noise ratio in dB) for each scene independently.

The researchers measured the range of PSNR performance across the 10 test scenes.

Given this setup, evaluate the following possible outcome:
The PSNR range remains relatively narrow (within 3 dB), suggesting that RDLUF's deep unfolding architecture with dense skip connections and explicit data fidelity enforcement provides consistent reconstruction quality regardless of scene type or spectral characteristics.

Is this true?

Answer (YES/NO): NO